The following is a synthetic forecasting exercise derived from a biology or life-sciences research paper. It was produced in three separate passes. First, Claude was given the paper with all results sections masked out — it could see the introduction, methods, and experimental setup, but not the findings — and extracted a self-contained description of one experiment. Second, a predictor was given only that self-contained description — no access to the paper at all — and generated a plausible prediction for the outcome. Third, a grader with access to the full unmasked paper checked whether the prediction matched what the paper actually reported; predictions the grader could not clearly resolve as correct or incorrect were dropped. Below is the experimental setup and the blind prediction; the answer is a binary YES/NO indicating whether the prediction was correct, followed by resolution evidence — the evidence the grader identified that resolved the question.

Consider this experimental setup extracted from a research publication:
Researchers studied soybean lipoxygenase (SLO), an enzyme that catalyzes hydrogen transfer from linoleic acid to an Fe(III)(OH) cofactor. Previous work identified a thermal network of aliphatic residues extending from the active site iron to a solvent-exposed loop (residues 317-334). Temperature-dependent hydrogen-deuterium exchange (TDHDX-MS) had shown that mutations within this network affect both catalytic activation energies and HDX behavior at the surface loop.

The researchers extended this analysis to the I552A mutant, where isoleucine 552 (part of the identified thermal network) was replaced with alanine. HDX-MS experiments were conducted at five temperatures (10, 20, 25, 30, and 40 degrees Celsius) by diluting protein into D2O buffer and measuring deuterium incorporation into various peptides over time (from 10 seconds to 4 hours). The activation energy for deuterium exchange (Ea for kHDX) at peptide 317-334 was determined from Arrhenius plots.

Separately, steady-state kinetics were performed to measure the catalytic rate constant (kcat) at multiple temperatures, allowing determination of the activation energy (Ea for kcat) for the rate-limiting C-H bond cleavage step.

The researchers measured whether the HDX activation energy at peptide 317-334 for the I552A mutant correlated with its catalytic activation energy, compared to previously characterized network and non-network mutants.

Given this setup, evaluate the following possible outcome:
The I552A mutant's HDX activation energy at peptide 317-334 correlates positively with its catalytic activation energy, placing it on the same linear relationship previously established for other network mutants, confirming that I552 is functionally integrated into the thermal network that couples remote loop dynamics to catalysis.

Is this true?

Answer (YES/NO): YES